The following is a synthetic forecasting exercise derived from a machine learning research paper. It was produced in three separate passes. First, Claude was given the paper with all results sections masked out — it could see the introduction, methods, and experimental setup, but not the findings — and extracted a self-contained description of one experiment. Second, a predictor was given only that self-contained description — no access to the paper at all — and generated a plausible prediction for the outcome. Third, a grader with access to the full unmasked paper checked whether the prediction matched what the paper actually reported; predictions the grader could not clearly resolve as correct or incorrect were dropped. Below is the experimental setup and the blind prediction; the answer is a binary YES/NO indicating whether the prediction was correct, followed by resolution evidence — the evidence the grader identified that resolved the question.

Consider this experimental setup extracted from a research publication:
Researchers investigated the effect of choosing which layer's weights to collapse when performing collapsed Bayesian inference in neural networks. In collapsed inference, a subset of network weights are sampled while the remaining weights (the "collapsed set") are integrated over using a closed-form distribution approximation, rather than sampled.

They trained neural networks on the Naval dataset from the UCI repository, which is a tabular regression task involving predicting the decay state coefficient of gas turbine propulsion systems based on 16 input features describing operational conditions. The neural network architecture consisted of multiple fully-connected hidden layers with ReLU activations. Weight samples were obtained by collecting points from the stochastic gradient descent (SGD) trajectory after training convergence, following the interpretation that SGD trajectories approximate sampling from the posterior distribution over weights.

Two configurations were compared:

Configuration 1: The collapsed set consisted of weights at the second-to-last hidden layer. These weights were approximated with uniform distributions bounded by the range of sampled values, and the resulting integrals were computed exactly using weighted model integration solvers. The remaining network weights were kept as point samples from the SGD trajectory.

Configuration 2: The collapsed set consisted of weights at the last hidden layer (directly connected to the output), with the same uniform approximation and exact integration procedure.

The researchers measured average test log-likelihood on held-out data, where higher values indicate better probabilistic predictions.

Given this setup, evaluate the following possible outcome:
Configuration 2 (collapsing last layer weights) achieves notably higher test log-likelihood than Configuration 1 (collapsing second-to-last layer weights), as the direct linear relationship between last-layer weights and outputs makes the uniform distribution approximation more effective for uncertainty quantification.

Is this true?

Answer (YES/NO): NO